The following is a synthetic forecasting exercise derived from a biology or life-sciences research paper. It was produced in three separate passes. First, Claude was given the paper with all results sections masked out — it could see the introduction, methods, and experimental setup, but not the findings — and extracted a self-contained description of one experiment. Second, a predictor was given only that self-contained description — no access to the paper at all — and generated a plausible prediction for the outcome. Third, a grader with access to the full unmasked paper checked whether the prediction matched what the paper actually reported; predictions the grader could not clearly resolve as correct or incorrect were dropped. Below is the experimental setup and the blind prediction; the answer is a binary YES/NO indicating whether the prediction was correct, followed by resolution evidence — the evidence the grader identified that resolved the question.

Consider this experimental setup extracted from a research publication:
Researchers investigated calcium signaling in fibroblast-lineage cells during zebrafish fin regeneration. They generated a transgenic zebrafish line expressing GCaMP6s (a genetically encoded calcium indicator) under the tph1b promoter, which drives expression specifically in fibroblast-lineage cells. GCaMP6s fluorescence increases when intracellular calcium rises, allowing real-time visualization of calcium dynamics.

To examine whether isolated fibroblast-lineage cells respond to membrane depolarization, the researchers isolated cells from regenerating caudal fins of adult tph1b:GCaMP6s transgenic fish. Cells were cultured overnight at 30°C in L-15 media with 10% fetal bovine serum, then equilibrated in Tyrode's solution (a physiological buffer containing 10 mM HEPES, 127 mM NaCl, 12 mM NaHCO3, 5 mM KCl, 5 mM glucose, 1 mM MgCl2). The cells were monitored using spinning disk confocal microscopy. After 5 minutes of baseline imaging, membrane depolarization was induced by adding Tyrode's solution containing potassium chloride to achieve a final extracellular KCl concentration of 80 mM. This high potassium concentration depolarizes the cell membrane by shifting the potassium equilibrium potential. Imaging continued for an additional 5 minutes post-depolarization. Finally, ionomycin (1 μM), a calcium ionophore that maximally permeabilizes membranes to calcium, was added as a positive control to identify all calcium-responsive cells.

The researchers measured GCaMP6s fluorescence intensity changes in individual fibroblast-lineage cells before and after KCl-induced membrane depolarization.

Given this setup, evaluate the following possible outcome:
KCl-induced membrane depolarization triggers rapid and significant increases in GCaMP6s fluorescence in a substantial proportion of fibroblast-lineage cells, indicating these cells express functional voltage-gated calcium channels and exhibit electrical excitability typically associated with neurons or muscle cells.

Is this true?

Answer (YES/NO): YES